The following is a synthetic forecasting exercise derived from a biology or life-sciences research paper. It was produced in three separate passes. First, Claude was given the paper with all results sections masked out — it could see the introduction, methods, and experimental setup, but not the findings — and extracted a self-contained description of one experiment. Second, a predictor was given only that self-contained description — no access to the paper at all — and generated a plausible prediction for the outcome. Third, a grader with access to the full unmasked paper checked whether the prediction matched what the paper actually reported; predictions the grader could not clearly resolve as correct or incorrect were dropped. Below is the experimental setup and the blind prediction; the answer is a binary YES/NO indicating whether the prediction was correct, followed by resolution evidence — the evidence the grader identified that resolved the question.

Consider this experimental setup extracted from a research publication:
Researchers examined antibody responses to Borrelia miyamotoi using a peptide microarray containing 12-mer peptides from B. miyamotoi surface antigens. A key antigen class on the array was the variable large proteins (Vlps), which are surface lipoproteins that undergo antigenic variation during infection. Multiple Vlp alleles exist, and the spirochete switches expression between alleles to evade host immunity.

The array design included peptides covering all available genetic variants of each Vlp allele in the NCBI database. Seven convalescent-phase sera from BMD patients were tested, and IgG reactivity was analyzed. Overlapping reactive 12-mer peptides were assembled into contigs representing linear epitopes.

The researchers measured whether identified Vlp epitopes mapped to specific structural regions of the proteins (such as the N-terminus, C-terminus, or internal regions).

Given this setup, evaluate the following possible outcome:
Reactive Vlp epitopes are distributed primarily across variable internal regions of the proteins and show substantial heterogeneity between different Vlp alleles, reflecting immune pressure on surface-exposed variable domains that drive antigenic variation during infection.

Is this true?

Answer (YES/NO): NO